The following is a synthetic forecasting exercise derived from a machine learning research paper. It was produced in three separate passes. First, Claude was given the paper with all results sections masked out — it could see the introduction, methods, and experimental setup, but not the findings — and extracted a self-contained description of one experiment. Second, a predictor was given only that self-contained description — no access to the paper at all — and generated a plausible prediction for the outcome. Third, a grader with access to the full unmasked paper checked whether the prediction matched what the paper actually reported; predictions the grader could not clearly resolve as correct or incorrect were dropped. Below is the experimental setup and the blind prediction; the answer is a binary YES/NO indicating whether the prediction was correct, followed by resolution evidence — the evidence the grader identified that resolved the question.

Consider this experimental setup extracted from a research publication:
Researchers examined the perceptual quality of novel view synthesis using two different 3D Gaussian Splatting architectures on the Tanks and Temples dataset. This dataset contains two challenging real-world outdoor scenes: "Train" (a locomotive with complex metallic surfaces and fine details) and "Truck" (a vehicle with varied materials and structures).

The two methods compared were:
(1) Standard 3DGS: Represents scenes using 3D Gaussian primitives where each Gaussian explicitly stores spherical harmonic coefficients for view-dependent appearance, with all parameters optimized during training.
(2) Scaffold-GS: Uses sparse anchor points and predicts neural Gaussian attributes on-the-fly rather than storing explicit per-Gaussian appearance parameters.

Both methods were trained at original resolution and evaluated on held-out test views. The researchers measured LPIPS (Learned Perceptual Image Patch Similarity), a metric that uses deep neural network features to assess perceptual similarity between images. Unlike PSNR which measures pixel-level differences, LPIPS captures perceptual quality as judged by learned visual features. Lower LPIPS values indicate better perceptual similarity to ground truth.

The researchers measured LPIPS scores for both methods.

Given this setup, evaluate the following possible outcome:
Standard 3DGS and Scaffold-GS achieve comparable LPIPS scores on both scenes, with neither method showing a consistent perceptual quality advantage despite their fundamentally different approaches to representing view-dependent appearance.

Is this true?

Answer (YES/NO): NO